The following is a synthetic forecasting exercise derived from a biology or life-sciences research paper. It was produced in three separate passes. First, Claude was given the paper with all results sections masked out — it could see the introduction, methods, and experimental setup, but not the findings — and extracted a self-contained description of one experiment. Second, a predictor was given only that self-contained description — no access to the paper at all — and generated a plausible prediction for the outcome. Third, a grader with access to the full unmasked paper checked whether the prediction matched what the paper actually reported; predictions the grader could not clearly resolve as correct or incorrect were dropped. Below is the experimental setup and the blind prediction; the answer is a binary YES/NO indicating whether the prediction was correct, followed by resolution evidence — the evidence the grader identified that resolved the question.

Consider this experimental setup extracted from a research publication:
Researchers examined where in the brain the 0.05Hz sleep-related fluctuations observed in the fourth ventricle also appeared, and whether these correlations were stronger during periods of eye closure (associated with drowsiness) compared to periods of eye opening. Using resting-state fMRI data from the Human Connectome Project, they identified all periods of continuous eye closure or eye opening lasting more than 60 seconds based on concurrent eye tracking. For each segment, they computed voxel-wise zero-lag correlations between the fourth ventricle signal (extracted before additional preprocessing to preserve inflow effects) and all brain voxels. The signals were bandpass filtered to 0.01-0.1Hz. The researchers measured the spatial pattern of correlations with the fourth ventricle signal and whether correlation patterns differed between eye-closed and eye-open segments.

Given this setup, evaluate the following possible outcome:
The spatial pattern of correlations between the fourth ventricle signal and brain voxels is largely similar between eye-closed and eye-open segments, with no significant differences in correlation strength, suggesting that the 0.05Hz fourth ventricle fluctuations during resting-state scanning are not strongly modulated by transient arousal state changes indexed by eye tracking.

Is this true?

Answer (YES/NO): NO